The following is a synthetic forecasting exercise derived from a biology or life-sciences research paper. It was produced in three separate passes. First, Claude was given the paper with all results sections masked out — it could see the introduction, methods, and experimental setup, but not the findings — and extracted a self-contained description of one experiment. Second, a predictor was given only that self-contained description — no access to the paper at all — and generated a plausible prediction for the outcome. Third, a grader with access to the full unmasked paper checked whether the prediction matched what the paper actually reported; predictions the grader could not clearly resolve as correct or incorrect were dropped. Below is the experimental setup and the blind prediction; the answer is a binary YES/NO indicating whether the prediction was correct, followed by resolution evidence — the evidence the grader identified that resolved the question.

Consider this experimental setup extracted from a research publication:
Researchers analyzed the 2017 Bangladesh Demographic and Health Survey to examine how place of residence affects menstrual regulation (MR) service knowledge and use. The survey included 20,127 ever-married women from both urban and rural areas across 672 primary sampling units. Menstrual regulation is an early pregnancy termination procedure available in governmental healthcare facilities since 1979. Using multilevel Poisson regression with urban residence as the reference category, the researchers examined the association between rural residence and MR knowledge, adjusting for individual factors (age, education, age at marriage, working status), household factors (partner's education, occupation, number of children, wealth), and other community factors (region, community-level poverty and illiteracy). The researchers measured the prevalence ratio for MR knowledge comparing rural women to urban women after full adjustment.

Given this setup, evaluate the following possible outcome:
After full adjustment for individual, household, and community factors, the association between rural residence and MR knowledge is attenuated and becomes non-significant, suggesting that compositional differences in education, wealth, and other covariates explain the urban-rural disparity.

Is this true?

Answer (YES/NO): NO